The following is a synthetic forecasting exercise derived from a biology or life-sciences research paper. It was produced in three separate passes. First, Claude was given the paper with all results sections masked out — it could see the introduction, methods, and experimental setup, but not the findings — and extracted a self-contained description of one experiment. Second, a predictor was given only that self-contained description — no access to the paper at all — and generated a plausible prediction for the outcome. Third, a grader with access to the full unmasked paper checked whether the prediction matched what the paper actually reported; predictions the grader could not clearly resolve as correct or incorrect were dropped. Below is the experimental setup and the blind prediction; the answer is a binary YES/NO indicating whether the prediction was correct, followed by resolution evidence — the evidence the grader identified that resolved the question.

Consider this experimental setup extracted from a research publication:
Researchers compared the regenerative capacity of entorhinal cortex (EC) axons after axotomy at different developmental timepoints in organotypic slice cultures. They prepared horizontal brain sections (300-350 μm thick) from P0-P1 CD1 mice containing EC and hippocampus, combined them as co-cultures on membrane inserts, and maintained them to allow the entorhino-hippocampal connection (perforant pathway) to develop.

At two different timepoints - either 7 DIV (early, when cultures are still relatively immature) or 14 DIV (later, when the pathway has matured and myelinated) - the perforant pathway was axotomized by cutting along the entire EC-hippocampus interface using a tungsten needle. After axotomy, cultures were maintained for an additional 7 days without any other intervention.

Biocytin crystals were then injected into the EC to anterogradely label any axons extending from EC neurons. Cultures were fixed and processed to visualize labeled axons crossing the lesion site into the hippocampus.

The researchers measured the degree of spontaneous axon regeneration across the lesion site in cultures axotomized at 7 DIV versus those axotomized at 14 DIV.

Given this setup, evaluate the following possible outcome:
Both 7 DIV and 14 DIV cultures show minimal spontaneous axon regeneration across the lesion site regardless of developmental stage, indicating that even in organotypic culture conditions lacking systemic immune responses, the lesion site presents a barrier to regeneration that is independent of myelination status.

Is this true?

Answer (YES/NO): NO